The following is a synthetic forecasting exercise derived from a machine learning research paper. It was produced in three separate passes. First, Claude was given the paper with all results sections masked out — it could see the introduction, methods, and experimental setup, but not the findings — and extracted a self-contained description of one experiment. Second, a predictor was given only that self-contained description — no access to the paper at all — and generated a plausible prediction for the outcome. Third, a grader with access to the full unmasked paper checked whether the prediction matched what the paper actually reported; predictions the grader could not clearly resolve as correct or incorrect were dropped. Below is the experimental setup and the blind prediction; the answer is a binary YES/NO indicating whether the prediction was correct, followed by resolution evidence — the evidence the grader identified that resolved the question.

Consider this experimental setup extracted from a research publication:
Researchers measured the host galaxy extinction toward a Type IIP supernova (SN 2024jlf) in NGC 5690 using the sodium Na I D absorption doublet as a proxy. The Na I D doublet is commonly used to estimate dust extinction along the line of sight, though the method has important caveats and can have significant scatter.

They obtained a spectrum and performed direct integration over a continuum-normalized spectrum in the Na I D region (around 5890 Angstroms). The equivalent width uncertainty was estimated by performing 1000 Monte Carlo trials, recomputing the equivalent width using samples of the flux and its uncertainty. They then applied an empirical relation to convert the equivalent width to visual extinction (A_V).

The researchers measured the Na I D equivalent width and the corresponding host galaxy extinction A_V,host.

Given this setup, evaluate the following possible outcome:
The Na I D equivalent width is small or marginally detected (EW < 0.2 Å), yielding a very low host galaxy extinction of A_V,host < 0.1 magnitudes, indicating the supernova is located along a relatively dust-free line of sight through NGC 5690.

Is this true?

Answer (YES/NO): NO